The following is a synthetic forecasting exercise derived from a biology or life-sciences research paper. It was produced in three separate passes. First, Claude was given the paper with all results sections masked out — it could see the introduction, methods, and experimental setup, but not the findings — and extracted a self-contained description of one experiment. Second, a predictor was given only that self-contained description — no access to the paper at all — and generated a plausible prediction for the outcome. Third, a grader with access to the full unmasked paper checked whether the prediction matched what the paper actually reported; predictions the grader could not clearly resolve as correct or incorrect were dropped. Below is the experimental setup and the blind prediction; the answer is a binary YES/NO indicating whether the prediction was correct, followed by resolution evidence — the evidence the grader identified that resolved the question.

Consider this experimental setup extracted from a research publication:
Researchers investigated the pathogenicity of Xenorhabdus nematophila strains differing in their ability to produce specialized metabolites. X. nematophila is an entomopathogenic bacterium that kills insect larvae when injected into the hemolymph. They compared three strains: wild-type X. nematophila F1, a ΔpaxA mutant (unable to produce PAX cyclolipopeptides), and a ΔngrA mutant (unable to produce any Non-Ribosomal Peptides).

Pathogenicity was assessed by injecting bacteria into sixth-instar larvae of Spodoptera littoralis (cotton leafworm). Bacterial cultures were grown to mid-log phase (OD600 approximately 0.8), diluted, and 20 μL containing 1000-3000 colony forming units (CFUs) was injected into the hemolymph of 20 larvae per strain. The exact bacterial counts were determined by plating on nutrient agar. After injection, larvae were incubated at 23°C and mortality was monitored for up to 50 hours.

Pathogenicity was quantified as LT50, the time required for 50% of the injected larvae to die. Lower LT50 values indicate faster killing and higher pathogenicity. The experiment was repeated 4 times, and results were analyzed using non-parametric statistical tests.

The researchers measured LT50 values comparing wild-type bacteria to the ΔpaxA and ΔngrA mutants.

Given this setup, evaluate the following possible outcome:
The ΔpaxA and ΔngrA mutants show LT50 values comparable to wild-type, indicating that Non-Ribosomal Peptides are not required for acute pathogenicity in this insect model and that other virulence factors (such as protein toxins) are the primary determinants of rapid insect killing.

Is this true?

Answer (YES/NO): NO